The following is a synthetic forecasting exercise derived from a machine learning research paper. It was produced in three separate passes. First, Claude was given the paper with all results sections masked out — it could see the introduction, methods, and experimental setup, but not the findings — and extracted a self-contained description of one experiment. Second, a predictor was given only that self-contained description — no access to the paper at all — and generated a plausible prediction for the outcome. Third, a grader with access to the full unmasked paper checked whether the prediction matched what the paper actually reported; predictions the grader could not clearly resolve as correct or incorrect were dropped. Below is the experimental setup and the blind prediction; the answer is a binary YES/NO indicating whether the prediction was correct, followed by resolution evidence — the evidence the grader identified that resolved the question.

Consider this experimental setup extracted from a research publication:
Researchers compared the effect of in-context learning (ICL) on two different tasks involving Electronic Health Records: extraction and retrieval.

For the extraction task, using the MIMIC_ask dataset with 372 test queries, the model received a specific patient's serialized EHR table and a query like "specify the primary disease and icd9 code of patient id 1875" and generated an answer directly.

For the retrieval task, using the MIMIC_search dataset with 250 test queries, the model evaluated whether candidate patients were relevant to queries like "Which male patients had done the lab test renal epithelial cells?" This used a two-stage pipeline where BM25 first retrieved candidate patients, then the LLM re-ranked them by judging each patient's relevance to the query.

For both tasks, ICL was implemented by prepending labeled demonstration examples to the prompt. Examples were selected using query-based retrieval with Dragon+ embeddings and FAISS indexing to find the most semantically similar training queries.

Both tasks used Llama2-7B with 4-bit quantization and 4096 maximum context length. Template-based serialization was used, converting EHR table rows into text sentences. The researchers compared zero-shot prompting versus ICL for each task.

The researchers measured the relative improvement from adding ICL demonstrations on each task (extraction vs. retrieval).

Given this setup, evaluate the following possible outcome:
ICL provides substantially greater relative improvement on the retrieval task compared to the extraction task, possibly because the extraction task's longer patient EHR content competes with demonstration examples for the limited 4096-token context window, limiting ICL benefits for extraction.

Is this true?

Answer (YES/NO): NO